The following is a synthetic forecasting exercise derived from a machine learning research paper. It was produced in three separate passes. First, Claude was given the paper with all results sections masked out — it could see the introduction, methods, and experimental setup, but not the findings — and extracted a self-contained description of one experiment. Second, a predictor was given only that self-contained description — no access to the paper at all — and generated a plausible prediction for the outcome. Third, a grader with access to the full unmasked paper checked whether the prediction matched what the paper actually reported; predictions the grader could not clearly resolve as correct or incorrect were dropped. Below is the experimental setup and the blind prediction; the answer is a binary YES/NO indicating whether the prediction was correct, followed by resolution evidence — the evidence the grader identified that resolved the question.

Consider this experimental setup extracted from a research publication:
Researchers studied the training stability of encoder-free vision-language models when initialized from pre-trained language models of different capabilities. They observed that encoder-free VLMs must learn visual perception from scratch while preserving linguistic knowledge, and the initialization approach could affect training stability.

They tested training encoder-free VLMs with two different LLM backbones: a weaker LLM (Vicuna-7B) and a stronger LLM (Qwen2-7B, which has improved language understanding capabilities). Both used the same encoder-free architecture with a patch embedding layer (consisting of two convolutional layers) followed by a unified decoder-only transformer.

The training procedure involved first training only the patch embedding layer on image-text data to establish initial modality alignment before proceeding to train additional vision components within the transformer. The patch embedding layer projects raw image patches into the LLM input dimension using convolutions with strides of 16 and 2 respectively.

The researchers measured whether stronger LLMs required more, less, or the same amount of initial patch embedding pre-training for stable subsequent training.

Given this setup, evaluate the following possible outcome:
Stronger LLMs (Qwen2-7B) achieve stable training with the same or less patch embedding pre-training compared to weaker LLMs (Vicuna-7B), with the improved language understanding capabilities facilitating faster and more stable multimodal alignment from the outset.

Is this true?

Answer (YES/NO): NO